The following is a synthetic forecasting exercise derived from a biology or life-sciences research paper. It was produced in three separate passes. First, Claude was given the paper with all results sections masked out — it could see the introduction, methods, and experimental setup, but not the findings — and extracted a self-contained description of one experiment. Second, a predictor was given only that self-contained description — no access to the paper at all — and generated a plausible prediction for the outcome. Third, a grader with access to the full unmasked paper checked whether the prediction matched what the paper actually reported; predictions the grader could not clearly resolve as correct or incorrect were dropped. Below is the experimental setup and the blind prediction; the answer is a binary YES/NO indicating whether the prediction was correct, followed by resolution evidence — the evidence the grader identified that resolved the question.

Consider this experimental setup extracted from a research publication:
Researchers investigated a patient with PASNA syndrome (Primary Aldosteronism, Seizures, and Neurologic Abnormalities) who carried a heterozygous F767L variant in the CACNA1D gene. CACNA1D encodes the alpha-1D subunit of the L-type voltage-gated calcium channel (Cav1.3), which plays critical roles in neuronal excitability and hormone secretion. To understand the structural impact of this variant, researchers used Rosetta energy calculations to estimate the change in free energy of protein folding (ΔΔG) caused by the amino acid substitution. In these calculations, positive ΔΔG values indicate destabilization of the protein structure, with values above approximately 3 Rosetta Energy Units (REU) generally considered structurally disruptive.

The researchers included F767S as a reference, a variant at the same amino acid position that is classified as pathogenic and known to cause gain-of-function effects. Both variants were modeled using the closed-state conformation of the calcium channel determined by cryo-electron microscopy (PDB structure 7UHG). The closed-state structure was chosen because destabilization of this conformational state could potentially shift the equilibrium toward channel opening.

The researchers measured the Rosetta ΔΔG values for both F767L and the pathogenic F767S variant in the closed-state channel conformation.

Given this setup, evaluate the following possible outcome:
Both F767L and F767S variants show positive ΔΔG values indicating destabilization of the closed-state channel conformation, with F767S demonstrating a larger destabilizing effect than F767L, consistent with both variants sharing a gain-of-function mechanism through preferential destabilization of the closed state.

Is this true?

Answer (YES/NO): NO